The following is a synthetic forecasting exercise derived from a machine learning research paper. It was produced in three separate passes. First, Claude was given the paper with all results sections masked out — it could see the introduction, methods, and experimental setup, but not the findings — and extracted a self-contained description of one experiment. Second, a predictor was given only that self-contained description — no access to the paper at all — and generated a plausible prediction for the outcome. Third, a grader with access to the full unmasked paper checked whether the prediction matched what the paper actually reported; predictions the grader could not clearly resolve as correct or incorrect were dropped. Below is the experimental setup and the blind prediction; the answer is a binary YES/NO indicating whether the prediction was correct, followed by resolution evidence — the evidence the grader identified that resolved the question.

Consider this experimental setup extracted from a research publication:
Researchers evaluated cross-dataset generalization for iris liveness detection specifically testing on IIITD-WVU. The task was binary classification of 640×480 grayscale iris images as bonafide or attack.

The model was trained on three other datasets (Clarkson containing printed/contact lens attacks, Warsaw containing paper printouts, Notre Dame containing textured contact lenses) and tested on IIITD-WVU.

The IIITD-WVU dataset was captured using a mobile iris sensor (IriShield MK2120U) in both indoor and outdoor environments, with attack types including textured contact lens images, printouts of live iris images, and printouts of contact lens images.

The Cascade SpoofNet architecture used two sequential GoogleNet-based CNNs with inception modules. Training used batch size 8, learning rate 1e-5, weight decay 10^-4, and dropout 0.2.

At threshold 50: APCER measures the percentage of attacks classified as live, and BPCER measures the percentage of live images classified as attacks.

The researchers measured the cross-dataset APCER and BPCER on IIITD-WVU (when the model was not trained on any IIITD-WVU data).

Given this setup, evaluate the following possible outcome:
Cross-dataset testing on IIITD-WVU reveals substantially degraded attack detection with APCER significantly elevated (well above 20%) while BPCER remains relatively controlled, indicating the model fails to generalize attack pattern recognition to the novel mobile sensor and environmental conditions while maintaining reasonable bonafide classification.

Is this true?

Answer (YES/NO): YES